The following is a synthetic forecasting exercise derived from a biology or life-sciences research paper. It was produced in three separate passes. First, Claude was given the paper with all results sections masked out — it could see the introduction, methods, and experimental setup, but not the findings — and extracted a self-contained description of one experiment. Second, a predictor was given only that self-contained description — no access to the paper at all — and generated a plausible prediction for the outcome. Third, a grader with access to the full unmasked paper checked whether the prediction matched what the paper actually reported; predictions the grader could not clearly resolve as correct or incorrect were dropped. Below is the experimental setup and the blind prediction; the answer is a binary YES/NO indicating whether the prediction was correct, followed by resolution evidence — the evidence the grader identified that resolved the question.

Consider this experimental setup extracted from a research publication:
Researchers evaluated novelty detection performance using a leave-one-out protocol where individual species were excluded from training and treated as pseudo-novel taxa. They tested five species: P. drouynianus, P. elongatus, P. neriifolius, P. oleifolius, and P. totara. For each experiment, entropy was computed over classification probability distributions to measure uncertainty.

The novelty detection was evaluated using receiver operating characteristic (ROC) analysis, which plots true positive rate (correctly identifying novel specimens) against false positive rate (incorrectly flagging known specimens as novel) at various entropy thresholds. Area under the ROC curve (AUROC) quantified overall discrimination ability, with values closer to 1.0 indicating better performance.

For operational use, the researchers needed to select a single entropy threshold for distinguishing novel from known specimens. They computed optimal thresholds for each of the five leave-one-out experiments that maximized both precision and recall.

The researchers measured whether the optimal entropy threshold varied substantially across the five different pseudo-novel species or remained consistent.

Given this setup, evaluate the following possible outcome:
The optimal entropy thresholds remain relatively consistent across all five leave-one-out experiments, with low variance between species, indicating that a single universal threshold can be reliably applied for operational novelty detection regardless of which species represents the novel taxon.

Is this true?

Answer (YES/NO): YES